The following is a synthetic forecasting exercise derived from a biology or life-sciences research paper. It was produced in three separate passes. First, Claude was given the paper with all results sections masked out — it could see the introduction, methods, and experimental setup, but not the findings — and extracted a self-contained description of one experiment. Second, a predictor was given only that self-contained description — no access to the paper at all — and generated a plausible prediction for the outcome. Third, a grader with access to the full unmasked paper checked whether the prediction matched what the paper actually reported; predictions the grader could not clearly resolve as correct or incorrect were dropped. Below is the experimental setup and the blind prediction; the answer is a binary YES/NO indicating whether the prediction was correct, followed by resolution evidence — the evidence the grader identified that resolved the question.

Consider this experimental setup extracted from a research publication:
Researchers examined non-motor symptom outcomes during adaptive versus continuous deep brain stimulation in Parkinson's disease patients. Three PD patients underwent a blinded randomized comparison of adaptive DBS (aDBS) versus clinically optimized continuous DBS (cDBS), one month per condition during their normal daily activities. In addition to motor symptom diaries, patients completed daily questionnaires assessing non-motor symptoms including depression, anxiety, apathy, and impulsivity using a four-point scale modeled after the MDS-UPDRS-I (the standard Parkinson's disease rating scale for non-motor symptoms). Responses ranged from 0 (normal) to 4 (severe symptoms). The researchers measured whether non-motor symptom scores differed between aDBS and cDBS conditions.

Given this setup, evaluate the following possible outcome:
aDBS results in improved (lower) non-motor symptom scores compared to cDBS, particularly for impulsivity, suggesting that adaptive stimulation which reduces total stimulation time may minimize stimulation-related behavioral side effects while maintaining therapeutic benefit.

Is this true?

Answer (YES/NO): NO